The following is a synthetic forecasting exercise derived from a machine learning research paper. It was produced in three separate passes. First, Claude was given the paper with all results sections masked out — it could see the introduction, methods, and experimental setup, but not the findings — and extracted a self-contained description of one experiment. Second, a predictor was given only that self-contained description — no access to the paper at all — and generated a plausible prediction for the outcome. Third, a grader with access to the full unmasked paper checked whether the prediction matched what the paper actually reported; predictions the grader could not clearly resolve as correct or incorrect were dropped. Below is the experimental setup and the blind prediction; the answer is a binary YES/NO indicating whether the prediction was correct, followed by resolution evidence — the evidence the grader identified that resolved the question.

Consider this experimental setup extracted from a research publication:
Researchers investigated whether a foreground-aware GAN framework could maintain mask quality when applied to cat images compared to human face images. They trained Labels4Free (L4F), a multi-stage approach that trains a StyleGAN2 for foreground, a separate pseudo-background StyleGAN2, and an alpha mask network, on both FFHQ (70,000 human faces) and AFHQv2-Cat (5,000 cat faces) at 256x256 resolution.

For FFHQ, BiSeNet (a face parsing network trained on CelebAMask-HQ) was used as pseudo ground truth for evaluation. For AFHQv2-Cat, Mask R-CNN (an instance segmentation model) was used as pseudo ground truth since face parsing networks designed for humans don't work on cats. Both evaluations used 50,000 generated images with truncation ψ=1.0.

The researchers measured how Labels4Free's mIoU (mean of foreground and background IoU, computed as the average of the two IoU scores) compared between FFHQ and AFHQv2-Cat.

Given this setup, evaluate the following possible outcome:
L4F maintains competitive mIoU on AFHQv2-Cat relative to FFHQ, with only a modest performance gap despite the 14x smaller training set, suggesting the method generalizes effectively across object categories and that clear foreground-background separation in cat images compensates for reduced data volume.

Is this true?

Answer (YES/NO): NO